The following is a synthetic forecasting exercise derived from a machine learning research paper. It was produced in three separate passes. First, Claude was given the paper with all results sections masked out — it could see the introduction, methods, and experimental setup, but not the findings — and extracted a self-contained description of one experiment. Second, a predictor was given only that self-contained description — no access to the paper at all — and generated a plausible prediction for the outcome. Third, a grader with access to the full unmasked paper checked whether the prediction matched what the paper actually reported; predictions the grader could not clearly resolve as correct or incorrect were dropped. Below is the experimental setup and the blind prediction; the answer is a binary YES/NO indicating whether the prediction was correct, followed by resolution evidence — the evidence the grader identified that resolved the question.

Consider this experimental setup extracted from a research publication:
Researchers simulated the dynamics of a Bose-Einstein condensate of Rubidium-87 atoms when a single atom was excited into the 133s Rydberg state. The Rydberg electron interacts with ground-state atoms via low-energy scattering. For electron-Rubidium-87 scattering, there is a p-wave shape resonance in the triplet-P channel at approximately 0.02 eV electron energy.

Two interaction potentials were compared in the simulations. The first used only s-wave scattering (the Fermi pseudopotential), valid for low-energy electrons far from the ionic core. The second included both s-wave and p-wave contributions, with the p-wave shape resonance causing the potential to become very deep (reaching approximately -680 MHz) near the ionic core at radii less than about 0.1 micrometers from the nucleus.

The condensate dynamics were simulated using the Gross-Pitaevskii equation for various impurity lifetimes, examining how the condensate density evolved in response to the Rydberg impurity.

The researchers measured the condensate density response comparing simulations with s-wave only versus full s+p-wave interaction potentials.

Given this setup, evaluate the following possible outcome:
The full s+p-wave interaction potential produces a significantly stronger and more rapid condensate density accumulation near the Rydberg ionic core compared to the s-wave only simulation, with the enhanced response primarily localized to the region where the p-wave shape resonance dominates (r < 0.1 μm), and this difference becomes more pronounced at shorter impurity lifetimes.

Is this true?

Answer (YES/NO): NO